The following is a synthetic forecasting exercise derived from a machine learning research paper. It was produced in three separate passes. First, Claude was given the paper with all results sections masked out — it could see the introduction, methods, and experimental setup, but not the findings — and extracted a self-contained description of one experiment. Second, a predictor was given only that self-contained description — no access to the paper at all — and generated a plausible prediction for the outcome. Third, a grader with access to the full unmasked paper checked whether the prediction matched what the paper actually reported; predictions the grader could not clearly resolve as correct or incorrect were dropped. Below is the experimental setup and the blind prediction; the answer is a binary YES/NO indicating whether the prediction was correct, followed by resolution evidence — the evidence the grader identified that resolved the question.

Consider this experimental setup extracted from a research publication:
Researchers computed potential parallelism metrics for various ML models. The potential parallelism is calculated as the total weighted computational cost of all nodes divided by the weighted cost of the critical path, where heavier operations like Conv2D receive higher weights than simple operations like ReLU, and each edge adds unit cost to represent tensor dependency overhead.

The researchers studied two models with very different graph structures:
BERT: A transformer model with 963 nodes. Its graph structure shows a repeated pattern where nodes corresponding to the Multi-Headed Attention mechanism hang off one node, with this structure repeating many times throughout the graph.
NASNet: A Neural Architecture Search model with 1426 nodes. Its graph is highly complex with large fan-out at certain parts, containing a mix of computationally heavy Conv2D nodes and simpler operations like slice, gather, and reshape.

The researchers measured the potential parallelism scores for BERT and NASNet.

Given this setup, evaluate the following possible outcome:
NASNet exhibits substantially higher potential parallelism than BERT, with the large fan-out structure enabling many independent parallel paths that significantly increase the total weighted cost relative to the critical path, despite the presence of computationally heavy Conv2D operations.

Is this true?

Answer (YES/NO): YES